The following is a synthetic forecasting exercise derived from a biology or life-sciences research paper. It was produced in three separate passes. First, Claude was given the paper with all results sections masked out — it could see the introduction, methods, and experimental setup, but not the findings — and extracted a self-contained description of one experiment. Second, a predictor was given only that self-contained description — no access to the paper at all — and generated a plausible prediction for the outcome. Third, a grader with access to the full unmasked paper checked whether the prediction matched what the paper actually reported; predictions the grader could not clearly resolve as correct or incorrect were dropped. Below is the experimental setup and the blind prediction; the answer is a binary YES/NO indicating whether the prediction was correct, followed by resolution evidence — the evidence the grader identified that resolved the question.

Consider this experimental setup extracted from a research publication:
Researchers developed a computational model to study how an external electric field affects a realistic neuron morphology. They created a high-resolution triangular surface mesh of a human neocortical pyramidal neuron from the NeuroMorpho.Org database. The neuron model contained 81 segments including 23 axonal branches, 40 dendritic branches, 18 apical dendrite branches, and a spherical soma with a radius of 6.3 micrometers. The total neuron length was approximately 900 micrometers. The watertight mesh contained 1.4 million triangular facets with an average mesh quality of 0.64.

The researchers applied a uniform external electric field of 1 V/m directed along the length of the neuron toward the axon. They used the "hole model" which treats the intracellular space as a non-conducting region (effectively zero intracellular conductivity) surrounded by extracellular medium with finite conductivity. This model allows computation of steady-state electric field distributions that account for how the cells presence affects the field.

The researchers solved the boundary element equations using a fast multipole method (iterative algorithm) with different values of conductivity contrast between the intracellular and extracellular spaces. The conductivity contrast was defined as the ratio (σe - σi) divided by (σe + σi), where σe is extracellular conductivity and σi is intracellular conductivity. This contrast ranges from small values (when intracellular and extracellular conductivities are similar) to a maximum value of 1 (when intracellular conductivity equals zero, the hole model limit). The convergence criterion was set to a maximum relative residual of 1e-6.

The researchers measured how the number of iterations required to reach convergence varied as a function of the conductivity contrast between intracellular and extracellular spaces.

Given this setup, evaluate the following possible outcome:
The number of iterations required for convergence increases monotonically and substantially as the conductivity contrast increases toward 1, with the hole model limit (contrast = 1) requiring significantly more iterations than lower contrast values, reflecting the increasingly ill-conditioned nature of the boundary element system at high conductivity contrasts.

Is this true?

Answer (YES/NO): YES